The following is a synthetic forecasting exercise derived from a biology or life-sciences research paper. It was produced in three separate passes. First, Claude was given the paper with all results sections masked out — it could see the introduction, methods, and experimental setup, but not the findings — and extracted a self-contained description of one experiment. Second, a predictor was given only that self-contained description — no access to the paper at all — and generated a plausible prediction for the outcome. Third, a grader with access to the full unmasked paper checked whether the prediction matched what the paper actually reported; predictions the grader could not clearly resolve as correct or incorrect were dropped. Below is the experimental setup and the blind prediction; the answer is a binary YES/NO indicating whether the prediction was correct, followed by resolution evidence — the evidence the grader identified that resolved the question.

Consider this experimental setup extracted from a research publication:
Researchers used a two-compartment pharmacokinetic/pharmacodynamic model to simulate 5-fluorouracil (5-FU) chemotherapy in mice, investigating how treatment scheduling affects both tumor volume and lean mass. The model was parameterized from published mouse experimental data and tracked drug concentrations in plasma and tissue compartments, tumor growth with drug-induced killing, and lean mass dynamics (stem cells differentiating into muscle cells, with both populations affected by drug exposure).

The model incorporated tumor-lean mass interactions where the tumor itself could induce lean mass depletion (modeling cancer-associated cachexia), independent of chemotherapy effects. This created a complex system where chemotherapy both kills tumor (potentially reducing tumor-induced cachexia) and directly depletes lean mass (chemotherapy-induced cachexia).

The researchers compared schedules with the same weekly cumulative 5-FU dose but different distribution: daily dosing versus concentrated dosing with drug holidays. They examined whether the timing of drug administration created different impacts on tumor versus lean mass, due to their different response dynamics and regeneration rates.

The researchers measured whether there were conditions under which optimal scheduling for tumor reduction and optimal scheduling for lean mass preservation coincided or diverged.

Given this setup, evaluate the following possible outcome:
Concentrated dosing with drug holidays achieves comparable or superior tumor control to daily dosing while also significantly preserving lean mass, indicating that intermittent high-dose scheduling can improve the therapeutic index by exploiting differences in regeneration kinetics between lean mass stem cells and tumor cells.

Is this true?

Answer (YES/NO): NO